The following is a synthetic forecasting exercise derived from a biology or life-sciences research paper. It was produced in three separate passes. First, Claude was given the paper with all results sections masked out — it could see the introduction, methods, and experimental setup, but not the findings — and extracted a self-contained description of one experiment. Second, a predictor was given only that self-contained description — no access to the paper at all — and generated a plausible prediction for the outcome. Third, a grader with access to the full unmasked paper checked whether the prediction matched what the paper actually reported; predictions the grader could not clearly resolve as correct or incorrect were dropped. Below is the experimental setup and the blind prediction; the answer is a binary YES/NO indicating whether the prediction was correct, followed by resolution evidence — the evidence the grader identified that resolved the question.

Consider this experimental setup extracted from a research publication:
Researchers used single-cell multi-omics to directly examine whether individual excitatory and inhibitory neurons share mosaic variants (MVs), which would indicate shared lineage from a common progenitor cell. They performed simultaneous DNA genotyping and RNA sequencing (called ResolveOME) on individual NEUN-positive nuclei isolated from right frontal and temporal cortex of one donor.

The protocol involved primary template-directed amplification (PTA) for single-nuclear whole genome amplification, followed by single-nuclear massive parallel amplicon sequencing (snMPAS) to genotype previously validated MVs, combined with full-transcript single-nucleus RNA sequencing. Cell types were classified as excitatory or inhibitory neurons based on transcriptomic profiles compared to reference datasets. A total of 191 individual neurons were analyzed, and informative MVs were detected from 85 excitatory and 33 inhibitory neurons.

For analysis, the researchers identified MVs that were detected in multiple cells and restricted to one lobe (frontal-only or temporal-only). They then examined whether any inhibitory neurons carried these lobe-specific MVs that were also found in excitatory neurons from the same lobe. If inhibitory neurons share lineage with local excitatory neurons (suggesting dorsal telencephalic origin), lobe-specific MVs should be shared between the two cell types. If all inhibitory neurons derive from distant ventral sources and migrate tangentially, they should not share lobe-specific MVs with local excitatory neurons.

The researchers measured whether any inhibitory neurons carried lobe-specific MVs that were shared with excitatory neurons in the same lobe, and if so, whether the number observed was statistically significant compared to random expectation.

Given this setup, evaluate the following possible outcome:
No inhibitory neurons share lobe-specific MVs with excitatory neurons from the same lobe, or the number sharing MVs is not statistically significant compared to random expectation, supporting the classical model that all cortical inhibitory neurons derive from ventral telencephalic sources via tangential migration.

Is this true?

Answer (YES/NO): NO